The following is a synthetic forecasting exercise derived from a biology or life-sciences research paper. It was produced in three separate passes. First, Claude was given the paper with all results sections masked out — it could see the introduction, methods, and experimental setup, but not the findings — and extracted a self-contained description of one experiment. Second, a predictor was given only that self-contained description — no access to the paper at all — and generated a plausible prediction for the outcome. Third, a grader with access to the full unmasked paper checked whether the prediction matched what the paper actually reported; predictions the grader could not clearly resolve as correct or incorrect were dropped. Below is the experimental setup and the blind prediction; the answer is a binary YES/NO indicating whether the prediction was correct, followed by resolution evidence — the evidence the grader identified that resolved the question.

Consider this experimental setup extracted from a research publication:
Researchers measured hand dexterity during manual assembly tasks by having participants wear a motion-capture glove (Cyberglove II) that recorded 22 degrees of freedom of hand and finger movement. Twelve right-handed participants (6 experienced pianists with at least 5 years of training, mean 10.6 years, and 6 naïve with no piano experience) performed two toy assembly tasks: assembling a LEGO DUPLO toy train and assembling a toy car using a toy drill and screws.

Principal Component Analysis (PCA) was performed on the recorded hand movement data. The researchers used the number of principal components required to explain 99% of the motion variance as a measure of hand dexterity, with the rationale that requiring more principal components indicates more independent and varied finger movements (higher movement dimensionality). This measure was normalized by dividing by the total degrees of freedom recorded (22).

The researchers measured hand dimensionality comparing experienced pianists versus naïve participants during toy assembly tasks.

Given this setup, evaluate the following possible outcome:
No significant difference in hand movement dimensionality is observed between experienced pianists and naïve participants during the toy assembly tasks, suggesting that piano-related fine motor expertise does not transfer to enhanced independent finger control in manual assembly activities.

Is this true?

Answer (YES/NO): NO